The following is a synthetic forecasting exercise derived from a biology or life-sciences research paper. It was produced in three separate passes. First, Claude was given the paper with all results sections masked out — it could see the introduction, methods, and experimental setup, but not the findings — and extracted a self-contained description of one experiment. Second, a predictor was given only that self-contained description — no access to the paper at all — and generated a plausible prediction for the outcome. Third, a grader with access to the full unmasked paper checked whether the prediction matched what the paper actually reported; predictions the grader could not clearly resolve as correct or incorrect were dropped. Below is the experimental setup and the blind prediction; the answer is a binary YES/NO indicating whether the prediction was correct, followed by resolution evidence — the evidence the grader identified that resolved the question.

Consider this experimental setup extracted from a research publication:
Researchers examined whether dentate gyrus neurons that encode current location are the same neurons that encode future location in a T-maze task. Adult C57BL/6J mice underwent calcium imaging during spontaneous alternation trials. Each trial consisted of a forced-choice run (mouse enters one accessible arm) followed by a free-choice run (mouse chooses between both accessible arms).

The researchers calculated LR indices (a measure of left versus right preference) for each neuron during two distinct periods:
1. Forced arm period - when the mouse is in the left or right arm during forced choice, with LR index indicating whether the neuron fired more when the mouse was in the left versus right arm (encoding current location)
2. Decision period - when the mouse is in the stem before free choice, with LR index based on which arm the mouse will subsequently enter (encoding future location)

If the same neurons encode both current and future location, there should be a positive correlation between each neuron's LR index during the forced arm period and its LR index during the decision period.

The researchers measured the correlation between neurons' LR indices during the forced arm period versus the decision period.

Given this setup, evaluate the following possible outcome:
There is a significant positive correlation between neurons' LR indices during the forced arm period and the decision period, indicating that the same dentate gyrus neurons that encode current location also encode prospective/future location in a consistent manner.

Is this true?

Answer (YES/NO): YES